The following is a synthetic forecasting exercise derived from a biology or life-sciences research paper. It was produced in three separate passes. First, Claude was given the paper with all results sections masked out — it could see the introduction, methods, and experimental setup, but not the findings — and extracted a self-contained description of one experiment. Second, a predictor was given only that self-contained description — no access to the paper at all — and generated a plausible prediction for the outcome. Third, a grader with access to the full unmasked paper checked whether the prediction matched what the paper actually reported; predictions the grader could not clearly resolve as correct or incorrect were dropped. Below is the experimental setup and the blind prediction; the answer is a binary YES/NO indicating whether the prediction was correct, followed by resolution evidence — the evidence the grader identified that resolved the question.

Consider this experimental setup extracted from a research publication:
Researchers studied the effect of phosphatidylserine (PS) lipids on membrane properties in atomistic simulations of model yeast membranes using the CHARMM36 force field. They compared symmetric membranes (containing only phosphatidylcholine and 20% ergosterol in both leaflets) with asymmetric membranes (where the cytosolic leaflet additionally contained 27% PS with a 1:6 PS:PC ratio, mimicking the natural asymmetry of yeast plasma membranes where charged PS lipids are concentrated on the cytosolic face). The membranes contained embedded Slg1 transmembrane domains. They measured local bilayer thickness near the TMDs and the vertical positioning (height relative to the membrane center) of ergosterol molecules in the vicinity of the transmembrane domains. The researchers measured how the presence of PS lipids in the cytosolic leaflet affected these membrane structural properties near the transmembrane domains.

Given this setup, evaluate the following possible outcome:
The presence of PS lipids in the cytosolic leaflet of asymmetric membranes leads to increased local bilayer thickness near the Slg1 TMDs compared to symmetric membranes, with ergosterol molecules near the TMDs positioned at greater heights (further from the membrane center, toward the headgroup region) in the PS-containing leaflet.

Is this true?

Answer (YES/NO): NO